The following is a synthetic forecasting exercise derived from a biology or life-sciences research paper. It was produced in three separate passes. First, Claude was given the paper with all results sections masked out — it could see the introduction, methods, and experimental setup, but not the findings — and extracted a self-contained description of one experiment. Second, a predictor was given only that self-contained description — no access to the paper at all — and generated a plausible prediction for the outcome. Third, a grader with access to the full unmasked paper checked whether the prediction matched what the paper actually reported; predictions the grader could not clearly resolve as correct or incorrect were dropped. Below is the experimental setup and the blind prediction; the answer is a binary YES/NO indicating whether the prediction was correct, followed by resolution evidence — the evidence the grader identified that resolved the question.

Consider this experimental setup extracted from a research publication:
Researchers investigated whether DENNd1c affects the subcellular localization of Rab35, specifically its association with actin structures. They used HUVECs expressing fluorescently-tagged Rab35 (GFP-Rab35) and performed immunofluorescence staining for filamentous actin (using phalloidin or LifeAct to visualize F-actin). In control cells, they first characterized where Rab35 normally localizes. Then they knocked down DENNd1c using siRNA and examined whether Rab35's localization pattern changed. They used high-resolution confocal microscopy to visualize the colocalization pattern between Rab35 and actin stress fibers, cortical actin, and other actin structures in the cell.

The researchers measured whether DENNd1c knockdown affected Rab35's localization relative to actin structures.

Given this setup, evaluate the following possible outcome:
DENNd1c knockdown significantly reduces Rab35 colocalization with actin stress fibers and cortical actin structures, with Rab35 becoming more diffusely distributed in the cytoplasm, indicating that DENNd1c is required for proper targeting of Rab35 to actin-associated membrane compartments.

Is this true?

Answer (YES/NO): NO